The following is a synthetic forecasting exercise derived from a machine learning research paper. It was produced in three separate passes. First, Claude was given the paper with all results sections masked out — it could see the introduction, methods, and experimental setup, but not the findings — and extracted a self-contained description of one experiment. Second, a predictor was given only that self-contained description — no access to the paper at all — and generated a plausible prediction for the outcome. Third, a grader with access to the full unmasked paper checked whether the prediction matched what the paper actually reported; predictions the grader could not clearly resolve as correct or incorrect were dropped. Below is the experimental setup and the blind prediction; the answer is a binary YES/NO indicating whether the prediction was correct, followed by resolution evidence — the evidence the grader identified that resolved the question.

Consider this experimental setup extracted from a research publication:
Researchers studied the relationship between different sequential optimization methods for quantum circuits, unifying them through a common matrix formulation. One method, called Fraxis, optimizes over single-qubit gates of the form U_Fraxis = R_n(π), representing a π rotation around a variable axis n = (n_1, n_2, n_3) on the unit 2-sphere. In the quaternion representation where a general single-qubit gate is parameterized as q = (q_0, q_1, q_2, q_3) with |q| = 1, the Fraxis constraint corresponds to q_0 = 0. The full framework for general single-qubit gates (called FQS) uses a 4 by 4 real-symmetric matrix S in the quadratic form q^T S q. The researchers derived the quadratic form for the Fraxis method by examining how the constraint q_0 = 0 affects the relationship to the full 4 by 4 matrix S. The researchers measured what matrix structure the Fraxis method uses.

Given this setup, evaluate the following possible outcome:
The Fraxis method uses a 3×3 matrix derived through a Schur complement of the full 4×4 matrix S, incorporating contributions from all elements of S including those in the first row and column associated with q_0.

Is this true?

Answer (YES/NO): NO